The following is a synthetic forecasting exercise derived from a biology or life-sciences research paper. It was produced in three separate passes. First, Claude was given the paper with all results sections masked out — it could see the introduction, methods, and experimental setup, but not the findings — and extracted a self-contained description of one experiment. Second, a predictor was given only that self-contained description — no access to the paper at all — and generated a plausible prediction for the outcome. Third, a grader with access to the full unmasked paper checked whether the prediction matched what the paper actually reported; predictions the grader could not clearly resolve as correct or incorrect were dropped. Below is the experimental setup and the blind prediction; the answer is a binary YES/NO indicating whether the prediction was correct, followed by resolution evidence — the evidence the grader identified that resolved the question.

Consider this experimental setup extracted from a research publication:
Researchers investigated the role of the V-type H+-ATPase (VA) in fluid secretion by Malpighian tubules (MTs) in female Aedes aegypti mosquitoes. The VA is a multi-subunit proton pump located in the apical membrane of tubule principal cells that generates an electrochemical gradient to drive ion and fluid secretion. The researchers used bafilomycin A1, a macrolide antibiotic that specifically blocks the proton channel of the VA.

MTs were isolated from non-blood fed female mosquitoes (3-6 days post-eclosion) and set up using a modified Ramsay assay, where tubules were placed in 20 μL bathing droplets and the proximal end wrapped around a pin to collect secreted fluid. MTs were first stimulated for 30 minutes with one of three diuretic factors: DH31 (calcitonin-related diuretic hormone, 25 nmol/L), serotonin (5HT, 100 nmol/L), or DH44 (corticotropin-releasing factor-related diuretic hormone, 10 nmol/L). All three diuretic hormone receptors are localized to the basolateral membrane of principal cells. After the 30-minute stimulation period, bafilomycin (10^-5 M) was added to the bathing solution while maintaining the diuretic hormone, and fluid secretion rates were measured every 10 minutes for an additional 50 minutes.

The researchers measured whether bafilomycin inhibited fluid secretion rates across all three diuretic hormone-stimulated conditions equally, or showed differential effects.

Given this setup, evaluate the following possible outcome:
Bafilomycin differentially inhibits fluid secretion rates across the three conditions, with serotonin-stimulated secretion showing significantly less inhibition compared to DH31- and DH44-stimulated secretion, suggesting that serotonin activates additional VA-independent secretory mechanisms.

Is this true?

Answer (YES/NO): NO